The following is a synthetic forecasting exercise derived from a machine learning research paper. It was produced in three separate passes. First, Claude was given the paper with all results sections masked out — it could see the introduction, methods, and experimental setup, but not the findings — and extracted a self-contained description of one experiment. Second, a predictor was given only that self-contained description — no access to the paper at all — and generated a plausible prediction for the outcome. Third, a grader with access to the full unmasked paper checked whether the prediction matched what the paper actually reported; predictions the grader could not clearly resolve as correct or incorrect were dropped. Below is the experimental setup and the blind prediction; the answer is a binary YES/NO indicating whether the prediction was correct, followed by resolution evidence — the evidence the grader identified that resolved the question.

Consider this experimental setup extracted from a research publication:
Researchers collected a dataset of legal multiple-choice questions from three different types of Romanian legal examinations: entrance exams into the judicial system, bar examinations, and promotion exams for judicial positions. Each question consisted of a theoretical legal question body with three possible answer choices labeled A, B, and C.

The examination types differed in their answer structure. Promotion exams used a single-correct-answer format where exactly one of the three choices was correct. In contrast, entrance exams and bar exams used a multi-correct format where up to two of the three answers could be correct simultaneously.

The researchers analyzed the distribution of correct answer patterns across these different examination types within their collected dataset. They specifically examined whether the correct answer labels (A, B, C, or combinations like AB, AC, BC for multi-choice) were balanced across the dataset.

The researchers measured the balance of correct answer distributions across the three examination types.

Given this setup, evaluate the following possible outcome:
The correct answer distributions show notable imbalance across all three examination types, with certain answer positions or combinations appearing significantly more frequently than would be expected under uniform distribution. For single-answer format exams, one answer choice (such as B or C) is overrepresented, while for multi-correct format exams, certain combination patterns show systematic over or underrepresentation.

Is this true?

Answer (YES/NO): NO